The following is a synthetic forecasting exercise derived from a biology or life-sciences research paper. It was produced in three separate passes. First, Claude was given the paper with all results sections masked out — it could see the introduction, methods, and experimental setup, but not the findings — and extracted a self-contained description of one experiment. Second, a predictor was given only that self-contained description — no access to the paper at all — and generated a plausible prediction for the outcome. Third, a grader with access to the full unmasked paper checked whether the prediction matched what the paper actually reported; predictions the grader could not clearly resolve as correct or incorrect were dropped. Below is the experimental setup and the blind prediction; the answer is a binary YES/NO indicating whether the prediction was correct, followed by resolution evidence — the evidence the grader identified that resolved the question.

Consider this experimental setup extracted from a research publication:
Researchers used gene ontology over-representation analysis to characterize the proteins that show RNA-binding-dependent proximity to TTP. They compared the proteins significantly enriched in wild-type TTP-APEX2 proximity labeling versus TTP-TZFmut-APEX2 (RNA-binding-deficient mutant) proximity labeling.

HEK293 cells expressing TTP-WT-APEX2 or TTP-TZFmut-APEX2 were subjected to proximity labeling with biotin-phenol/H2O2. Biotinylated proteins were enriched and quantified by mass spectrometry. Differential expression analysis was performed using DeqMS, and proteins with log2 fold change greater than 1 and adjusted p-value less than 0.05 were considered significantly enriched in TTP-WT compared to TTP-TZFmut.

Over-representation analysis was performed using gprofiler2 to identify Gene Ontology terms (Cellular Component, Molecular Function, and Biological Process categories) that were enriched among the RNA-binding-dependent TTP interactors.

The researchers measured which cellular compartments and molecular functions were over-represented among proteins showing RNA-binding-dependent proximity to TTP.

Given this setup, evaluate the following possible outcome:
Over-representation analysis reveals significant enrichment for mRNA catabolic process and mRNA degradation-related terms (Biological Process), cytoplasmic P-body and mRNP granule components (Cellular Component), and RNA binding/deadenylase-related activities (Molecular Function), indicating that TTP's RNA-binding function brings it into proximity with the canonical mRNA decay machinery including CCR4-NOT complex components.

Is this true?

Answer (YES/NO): YES